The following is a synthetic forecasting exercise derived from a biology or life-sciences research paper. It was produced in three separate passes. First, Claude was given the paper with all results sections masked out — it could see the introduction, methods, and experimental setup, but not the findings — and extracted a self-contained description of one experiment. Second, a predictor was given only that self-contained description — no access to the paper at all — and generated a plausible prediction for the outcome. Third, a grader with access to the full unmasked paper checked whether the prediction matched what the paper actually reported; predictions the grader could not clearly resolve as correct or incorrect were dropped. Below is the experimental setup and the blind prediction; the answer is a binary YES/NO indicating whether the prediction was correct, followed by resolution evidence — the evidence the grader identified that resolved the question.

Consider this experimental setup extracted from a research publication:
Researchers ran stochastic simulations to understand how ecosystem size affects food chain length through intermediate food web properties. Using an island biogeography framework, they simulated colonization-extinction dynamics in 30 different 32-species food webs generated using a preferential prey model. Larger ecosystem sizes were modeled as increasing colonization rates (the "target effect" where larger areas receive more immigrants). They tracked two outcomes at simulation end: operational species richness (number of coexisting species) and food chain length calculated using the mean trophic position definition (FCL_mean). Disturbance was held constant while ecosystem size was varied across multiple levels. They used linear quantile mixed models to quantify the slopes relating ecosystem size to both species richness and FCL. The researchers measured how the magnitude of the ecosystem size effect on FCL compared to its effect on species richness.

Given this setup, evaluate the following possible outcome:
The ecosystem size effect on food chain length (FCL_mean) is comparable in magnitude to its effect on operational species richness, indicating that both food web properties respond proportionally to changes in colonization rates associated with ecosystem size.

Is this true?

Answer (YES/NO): NO